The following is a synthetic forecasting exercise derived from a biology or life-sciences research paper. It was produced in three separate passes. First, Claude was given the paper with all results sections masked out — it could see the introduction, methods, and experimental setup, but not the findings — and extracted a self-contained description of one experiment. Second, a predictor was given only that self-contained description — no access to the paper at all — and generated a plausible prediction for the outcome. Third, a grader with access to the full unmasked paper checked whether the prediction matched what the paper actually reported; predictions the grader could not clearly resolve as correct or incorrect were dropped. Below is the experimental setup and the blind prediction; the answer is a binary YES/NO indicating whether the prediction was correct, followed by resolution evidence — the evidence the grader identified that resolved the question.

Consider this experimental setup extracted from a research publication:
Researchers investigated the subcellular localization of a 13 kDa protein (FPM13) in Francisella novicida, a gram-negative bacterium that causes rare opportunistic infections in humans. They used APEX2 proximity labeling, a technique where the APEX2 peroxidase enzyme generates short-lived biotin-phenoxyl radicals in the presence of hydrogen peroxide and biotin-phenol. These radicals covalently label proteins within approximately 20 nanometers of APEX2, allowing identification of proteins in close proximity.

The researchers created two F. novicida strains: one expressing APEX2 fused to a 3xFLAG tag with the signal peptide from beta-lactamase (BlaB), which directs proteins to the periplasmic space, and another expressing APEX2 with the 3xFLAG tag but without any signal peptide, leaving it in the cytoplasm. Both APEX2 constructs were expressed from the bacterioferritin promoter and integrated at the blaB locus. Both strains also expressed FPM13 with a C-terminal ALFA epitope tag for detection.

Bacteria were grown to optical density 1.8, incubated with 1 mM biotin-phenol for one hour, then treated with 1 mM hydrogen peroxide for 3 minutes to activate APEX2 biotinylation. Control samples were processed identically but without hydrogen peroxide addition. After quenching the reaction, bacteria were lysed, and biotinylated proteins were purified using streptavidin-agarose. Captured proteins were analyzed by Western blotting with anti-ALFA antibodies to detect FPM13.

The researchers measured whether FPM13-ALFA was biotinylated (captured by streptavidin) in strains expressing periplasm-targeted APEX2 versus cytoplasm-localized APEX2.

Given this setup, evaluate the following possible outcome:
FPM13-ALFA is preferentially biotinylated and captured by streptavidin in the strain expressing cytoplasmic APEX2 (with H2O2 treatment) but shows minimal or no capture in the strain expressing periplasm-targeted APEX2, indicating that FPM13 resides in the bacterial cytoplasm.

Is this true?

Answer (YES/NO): NO